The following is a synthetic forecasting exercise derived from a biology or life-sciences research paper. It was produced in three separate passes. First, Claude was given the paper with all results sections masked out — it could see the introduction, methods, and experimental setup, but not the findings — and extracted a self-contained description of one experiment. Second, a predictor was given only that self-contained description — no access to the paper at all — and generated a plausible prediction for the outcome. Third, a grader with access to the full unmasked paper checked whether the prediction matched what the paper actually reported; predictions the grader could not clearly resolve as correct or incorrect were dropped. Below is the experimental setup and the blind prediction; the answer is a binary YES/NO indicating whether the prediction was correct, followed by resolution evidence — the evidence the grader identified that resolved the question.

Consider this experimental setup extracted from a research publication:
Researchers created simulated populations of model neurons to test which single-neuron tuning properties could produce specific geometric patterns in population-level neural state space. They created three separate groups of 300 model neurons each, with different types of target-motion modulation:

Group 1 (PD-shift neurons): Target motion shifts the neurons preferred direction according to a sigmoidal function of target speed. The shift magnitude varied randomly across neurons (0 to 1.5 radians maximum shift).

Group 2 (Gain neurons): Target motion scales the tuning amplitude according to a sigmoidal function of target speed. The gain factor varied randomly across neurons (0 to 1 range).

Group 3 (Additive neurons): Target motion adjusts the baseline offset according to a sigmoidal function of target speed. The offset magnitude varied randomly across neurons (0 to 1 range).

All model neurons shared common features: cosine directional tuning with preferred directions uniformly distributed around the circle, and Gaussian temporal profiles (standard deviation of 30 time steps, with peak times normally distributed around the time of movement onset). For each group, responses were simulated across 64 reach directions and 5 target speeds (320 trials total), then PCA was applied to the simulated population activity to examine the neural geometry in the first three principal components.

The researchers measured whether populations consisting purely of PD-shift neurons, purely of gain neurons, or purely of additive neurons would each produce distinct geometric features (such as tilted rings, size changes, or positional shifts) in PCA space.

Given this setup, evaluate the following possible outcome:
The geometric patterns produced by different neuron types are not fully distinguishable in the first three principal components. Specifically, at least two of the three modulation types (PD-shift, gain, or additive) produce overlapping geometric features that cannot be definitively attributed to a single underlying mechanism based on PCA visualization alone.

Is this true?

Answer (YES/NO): NO